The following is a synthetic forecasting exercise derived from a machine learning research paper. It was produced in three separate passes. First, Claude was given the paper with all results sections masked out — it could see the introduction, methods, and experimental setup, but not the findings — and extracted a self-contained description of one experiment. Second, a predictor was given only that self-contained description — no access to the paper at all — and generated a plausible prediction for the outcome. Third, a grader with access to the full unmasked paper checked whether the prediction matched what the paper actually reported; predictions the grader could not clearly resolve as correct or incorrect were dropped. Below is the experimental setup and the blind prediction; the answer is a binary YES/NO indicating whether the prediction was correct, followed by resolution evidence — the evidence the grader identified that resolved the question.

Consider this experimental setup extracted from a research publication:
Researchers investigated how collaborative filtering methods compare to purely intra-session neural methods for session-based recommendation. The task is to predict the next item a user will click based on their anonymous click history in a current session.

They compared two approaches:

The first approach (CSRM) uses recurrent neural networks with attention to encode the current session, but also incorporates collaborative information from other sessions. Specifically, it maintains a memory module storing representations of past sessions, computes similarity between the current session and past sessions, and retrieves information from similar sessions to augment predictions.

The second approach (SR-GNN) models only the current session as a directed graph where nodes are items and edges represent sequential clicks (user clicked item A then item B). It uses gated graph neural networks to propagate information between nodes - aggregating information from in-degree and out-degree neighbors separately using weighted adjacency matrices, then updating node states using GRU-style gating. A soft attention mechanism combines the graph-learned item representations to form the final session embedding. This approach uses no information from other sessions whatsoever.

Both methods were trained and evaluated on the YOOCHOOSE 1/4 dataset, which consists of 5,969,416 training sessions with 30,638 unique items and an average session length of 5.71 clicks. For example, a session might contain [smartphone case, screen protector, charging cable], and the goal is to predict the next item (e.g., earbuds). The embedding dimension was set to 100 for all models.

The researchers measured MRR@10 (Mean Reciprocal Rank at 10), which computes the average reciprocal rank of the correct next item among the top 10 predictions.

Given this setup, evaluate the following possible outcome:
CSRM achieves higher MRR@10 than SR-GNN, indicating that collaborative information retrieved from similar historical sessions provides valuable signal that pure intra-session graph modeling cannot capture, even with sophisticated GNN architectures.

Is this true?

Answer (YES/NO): NO